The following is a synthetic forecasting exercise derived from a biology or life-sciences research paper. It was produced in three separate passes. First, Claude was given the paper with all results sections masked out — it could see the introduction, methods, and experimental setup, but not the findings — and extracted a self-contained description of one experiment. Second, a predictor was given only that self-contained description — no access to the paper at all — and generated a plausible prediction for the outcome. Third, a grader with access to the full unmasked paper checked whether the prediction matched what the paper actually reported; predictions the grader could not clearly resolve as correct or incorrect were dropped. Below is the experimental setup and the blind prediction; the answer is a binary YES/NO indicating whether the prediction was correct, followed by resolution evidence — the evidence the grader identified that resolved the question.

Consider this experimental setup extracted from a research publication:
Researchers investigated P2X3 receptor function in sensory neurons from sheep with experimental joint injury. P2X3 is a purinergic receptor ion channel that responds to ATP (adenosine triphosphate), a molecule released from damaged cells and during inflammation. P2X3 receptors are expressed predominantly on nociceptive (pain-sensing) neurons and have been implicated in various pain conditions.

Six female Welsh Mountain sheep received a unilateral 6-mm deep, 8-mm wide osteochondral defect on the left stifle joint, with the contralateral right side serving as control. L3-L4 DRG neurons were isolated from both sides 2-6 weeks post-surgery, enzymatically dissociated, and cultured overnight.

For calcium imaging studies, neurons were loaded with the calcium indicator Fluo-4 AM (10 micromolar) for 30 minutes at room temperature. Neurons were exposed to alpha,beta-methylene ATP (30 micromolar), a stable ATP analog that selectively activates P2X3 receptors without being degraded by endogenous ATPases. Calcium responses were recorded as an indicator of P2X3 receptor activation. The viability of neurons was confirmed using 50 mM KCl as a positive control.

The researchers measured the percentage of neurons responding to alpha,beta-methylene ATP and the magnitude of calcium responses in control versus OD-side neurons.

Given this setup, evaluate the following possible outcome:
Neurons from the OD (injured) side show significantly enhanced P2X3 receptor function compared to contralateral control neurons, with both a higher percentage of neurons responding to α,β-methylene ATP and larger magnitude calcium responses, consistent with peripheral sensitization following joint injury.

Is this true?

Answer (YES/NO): NO